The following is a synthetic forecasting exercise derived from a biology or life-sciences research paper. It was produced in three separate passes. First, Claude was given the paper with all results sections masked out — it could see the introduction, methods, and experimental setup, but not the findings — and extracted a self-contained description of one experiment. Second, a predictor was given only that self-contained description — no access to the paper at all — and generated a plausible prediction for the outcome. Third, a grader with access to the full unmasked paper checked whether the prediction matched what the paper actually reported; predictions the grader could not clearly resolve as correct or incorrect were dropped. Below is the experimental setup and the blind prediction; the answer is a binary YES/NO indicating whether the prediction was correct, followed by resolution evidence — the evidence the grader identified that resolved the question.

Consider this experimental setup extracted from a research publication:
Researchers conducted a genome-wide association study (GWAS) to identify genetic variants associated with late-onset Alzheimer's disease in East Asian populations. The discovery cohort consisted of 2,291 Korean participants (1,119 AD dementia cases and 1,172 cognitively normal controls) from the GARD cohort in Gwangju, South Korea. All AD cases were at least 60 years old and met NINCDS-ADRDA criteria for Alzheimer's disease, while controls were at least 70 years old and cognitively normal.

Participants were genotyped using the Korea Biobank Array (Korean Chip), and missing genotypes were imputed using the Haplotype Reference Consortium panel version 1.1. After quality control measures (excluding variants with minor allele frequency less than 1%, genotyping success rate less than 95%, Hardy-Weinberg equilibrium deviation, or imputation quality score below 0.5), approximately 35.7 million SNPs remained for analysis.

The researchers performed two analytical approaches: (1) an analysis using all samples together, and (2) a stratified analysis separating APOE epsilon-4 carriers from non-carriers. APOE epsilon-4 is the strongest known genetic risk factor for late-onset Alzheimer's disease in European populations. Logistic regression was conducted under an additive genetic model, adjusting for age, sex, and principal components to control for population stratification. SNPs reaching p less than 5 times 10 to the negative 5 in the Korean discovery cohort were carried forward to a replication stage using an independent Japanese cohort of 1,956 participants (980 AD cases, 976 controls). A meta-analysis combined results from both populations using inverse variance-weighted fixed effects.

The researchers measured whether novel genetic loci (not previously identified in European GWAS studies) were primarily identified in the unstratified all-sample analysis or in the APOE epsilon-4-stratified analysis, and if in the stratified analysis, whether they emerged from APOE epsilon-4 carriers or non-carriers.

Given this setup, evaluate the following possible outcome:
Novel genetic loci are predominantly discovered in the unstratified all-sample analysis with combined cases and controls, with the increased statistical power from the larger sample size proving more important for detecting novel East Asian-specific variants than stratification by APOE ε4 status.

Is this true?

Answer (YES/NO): NO